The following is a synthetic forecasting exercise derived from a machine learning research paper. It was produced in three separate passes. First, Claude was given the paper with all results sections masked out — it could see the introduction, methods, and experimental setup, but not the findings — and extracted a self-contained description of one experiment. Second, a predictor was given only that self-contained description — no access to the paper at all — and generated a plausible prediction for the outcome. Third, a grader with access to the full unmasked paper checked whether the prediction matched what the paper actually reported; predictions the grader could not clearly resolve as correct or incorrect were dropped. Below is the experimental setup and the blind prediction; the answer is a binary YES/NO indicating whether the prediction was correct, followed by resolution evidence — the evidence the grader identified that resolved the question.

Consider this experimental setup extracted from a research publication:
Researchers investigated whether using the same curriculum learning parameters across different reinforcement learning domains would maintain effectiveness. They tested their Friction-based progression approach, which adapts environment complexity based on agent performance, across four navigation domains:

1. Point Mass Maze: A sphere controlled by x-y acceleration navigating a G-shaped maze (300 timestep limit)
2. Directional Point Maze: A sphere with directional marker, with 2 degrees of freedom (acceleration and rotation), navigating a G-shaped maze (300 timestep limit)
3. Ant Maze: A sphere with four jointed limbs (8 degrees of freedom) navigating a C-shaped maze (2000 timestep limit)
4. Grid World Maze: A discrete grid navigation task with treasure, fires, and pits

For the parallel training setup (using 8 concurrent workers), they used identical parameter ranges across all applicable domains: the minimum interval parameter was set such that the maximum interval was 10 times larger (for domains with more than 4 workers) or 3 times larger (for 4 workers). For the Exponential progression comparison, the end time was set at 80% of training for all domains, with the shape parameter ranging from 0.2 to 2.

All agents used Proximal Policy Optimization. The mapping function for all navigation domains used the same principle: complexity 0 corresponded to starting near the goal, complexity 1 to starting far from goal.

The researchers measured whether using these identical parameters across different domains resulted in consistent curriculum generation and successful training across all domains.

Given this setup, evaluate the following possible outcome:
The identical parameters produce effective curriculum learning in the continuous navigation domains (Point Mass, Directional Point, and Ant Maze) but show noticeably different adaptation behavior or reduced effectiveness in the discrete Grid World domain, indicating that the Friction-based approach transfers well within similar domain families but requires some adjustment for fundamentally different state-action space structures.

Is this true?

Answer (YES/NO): NO